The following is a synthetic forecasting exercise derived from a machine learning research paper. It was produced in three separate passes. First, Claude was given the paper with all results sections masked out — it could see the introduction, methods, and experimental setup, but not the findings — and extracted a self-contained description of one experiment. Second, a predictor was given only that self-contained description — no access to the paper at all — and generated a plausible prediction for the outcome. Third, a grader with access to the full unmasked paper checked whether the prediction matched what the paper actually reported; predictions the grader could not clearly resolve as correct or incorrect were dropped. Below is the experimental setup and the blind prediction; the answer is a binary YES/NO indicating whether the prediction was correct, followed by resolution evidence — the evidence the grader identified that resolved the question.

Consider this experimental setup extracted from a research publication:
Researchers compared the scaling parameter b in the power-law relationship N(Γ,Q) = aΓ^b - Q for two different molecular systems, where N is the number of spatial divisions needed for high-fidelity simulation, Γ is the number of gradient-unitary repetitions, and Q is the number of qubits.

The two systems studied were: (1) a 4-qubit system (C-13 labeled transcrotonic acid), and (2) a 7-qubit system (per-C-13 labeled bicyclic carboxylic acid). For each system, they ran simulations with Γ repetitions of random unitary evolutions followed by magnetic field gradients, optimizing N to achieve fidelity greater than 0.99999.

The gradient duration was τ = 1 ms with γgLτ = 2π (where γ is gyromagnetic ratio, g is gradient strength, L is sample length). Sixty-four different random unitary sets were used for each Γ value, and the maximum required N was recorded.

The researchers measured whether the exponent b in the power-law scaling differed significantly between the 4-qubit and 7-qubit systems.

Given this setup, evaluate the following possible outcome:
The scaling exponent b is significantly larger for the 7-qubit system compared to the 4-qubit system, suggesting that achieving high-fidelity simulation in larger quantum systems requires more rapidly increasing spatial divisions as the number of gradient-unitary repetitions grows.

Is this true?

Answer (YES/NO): NO